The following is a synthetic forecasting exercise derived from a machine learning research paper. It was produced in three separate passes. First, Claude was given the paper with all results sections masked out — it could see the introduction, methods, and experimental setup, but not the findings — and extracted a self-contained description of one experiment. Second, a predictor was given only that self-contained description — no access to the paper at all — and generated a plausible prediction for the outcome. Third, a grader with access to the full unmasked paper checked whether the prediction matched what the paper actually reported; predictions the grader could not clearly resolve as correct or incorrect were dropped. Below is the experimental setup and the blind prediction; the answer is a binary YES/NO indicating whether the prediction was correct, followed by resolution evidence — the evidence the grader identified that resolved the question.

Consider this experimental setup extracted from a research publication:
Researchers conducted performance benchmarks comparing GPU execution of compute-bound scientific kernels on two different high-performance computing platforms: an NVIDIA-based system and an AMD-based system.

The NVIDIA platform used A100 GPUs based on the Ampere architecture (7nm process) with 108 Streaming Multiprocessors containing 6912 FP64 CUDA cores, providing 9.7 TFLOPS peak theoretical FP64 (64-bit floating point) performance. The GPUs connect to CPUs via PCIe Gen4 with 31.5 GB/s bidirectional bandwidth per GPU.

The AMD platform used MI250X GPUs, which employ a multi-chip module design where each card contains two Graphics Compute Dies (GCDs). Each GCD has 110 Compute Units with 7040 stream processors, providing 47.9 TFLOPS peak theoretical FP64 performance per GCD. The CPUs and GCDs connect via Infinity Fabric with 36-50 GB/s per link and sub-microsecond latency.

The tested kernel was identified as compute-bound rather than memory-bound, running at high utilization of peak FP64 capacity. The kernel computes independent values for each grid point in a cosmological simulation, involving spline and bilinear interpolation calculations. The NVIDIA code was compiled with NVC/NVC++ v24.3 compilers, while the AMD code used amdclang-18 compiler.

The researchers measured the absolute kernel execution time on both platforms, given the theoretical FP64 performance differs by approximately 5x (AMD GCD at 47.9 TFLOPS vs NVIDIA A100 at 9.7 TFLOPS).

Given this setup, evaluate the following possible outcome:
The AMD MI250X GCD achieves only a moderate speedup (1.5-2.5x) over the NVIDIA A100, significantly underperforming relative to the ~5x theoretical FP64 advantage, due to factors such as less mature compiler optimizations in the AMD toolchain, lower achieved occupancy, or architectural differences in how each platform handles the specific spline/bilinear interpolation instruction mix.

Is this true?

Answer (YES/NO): YES